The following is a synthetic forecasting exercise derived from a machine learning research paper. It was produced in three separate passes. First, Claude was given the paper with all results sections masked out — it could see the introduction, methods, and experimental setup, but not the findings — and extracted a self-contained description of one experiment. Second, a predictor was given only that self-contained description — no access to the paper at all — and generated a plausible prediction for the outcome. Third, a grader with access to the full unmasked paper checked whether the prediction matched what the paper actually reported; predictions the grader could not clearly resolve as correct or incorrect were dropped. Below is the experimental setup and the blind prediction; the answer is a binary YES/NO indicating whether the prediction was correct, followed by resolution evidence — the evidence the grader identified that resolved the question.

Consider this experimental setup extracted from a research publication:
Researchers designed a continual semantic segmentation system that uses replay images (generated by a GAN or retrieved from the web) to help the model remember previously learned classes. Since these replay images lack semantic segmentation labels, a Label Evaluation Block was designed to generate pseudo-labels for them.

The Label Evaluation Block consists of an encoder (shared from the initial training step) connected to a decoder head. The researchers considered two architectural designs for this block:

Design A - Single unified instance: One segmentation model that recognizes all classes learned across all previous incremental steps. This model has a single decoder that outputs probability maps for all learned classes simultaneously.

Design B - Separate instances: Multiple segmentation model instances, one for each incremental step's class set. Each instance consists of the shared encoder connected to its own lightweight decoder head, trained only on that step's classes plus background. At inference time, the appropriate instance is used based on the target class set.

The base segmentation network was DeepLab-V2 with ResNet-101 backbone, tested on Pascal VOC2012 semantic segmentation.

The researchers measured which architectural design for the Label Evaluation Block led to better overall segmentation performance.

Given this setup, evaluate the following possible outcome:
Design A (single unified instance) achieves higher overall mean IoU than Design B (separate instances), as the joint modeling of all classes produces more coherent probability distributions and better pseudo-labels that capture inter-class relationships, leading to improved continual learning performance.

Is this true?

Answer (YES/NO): NO